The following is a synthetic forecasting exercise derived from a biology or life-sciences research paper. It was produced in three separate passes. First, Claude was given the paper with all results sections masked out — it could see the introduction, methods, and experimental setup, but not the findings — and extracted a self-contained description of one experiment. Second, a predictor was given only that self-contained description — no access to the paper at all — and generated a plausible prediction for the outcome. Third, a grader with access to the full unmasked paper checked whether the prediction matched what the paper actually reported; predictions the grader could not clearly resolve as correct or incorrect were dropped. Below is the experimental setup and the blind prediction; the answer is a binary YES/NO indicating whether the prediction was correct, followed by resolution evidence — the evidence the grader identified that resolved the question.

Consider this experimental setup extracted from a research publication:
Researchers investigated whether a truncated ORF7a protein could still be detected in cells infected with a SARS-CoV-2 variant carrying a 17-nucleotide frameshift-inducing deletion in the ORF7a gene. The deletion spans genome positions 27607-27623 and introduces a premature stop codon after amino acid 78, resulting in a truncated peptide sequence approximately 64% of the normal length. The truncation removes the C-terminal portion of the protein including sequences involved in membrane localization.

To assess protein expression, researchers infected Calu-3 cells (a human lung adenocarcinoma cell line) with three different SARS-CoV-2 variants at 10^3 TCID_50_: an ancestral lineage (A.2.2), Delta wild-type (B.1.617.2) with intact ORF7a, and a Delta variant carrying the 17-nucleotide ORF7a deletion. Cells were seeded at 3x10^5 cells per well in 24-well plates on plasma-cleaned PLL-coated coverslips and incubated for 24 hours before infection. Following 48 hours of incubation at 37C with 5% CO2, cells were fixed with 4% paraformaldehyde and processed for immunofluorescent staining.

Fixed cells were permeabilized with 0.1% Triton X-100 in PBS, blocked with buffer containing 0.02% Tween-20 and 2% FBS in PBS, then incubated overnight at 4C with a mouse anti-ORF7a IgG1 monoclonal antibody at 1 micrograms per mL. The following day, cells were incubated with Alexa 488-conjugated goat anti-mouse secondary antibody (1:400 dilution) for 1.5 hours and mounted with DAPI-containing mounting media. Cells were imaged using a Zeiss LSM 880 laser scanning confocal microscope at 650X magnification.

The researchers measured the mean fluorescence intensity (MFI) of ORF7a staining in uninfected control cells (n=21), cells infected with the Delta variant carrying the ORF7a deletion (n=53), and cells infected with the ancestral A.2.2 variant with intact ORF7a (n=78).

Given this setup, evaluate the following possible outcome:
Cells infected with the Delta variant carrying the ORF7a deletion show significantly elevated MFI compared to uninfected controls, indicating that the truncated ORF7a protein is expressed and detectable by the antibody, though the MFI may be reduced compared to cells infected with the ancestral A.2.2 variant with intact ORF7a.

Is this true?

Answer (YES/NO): YES